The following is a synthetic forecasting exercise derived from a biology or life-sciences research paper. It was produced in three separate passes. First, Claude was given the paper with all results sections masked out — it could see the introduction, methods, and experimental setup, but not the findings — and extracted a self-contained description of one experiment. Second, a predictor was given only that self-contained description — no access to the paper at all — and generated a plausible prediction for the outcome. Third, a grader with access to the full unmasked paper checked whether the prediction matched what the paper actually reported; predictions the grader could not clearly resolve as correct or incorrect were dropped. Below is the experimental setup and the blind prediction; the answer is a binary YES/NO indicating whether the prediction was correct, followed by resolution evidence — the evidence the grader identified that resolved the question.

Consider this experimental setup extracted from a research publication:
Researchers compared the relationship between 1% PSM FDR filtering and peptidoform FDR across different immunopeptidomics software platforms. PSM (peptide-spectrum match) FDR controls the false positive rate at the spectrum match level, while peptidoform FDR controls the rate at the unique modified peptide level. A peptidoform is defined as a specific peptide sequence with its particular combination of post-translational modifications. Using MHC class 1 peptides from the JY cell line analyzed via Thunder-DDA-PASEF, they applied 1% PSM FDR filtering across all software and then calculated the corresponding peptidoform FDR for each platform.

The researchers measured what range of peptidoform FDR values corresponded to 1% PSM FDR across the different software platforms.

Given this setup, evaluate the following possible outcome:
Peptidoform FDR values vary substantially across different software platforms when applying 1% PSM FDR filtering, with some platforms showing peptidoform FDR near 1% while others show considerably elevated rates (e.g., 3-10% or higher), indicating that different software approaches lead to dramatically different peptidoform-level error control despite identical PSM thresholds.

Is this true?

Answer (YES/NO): NO